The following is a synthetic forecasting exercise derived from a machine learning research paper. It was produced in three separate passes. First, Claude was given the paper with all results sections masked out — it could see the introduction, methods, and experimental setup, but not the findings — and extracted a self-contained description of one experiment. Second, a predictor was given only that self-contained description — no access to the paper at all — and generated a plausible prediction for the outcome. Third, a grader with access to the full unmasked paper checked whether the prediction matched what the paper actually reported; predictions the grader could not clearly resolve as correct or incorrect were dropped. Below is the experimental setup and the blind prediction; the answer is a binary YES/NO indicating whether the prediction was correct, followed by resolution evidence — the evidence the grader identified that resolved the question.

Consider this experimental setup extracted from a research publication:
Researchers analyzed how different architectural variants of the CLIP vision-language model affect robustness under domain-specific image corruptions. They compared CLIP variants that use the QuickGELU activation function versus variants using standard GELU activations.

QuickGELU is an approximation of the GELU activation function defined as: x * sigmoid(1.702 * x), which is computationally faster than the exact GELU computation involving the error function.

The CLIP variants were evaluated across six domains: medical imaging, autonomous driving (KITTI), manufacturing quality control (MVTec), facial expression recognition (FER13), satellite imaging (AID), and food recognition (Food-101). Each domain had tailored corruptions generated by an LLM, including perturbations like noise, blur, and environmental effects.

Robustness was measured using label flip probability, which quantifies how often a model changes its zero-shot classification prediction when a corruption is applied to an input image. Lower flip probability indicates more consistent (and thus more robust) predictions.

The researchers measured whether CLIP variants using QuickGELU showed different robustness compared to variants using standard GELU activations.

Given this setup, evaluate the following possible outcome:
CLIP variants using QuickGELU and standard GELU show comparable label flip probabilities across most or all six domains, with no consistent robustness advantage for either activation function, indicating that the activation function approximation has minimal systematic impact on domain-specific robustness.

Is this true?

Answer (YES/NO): NO